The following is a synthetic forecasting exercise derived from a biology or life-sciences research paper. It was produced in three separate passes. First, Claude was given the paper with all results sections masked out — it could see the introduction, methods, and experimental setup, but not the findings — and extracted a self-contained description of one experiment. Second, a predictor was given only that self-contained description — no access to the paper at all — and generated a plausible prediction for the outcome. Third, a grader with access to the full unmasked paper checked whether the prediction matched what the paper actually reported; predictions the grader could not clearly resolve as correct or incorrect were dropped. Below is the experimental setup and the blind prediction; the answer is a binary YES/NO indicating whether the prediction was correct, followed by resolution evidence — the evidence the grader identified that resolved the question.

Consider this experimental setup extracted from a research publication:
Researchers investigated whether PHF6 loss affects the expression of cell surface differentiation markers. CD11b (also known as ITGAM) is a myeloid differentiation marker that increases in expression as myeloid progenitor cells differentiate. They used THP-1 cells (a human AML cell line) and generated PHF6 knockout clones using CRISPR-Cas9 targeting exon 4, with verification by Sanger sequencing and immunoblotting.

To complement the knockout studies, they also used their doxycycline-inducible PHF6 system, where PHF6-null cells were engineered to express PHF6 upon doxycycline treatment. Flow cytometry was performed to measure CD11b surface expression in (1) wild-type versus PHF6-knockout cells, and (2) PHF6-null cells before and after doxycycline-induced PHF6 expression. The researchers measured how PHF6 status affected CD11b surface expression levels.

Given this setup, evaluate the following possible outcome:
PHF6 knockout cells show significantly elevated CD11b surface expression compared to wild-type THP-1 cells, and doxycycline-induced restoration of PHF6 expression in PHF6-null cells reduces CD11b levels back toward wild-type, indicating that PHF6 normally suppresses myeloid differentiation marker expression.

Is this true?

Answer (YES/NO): NO